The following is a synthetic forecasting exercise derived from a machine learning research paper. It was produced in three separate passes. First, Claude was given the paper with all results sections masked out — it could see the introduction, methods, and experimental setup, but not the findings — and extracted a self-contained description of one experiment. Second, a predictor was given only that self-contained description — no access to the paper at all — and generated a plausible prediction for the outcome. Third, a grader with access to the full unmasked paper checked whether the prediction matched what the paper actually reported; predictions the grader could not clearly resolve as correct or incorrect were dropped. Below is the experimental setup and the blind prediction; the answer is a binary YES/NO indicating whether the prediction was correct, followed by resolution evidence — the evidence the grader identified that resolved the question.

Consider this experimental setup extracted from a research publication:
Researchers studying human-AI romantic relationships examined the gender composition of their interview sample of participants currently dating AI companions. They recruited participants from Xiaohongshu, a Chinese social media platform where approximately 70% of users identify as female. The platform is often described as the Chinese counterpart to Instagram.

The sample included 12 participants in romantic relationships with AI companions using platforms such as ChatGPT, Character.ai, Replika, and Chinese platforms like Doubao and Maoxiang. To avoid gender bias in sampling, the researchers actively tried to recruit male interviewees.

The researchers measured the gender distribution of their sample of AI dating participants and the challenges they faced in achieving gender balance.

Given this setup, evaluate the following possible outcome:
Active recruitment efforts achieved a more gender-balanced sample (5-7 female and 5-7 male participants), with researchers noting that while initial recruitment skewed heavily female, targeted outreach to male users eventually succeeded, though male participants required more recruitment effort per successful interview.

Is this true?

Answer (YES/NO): NO